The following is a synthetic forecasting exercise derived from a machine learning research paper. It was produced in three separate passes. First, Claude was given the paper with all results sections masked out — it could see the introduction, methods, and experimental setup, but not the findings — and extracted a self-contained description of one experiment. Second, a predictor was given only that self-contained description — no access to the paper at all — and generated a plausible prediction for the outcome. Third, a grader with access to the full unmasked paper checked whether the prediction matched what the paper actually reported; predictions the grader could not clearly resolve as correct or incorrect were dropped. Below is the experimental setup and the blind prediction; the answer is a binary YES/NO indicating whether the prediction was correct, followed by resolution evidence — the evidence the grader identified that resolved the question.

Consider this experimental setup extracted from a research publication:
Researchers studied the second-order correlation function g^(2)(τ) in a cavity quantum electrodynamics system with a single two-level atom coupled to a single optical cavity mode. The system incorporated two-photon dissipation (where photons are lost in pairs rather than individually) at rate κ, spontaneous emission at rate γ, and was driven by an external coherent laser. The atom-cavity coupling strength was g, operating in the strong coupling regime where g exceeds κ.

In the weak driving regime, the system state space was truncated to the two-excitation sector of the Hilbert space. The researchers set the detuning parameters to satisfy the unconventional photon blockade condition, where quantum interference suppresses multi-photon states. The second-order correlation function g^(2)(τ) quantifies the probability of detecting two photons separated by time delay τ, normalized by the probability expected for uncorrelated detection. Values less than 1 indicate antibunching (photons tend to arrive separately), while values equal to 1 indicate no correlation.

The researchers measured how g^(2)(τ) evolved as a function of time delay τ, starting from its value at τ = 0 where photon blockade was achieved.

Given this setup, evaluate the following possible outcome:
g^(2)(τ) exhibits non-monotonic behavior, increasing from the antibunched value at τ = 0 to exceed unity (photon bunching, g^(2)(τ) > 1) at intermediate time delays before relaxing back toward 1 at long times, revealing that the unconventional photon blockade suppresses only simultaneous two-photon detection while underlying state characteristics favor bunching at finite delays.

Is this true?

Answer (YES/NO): NO